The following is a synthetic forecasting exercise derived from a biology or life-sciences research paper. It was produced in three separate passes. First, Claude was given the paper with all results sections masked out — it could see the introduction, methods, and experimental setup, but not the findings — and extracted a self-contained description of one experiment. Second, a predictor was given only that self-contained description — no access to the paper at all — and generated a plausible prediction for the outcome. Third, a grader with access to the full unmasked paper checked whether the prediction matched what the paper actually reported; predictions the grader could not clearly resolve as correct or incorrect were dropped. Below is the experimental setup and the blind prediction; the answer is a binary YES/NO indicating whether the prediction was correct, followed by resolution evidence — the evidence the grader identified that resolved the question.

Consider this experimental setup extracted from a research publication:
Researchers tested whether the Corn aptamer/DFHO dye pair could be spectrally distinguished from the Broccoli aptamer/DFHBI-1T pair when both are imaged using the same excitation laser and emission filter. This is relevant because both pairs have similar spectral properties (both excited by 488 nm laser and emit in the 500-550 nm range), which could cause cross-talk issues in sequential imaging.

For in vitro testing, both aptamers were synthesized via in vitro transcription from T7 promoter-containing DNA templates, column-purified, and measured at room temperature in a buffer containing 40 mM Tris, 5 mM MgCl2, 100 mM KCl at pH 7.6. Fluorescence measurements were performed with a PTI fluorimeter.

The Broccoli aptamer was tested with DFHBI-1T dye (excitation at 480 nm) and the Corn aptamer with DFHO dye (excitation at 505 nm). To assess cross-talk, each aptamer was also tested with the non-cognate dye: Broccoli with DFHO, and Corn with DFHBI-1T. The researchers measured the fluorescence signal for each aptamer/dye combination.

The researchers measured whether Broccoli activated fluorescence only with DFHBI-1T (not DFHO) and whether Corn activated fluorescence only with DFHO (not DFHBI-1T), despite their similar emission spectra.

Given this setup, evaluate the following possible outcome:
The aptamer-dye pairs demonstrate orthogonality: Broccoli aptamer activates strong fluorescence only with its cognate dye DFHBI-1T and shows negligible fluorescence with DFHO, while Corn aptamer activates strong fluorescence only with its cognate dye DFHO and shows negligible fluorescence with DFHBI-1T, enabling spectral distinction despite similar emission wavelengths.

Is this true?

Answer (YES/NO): YES